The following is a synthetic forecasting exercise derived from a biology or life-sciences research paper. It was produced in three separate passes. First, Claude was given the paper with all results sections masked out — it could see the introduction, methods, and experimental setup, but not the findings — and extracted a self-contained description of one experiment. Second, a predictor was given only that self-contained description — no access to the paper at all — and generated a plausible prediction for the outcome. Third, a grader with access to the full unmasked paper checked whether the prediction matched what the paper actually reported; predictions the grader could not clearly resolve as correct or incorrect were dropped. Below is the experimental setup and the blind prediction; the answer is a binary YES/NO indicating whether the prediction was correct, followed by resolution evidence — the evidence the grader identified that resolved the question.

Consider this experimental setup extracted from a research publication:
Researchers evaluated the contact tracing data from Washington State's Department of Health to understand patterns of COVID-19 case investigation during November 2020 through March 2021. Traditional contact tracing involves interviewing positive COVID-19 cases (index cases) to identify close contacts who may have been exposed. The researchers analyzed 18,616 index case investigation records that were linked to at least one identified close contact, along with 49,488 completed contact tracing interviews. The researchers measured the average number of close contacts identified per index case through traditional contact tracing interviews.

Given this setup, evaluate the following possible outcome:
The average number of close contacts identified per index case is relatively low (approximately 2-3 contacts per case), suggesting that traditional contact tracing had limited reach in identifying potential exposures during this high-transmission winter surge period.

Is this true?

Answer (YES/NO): YES